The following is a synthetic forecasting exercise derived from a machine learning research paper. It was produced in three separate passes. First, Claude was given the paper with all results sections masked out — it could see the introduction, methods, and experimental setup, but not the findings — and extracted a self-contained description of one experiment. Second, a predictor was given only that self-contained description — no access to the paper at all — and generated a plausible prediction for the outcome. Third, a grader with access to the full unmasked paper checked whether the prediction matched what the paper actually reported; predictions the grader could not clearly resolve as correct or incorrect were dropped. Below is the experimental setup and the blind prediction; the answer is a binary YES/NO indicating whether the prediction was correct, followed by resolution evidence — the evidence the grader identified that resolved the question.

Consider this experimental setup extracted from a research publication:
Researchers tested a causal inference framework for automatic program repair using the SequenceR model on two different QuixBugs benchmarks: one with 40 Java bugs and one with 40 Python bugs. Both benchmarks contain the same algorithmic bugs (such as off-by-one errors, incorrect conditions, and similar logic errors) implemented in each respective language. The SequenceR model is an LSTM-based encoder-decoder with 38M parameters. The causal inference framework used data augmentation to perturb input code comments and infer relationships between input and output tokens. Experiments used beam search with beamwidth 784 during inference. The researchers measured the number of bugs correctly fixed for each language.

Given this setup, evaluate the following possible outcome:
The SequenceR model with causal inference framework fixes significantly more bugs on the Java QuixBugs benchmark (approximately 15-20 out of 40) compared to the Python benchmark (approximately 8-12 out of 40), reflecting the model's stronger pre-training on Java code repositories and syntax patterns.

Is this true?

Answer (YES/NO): NO